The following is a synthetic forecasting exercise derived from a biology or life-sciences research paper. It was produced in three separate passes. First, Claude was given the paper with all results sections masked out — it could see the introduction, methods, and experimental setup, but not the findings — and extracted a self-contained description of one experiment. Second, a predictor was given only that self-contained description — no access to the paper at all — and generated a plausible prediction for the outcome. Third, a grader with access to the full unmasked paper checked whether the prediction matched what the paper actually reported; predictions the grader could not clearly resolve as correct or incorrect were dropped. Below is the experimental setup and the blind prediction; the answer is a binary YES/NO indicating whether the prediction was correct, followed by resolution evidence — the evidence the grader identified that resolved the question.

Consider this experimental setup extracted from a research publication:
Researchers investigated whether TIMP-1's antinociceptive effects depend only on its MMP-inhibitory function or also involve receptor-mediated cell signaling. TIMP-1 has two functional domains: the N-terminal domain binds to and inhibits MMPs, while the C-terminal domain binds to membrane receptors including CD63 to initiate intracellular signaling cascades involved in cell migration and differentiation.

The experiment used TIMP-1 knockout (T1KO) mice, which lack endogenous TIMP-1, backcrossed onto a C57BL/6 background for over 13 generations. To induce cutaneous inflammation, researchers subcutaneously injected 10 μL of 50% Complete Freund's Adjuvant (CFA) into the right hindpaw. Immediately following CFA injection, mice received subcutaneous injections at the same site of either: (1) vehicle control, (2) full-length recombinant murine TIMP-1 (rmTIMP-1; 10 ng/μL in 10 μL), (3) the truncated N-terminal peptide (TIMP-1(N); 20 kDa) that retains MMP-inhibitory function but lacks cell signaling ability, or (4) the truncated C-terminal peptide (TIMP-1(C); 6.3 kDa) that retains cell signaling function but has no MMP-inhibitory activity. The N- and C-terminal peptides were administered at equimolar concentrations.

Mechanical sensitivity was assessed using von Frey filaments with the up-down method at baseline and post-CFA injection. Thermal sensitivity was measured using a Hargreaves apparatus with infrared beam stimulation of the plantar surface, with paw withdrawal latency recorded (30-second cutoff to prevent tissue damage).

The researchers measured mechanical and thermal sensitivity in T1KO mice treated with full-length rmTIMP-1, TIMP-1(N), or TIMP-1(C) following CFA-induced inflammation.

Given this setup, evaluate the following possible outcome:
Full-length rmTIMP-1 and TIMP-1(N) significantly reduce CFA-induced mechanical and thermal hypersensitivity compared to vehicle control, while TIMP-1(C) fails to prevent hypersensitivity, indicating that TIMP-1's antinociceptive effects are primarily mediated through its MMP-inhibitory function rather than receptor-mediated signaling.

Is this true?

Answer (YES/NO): NO